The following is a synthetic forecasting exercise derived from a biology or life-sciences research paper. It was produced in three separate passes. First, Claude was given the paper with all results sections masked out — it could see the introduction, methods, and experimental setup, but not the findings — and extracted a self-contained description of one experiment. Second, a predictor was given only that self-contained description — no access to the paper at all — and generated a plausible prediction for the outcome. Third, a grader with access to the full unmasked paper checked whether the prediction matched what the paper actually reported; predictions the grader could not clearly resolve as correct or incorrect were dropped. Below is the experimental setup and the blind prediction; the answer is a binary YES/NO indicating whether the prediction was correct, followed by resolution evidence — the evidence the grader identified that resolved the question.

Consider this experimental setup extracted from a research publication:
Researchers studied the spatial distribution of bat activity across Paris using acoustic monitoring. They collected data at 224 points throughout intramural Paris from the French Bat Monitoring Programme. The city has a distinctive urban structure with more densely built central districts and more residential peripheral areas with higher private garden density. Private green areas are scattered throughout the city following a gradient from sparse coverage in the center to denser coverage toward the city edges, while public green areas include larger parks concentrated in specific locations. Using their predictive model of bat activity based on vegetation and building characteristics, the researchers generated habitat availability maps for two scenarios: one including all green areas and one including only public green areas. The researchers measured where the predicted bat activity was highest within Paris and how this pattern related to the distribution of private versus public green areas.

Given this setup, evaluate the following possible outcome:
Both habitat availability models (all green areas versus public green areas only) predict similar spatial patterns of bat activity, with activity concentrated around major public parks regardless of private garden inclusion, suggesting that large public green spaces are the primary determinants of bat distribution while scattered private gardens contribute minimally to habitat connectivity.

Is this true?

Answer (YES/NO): NO